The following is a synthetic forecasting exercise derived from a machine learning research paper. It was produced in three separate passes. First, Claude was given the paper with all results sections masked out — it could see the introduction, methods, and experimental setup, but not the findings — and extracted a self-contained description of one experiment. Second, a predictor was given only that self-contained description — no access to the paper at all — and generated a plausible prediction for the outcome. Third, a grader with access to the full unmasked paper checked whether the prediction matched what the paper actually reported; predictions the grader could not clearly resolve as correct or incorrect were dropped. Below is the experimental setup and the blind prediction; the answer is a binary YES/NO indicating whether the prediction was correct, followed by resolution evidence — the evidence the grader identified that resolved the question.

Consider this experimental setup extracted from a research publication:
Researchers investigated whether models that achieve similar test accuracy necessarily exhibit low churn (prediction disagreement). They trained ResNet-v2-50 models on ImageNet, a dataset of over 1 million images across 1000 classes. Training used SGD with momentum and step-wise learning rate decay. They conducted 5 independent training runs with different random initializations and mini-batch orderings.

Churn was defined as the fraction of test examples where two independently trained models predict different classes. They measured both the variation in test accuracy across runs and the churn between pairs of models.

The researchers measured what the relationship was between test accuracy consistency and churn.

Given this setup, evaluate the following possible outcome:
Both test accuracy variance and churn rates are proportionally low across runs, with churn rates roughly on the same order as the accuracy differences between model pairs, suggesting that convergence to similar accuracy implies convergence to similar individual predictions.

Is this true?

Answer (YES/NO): NO